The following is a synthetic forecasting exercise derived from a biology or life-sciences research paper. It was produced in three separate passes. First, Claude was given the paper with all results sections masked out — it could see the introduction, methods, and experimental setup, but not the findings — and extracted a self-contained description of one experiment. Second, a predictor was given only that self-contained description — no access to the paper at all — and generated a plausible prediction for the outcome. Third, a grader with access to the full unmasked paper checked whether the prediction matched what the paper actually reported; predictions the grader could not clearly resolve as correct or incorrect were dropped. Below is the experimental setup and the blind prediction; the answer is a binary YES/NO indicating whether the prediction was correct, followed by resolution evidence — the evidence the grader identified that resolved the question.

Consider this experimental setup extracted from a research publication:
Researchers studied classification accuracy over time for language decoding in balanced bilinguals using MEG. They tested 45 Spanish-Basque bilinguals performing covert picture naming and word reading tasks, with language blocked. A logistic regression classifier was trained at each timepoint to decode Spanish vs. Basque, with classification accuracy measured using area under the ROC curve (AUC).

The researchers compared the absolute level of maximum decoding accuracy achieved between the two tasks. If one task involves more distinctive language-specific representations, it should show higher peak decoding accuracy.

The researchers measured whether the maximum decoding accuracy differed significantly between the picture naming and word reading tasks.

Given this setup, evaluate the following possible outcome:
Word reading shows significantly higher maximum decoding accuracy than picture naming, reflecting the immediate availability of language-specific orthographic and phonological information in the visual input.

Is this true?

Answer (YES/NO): NO